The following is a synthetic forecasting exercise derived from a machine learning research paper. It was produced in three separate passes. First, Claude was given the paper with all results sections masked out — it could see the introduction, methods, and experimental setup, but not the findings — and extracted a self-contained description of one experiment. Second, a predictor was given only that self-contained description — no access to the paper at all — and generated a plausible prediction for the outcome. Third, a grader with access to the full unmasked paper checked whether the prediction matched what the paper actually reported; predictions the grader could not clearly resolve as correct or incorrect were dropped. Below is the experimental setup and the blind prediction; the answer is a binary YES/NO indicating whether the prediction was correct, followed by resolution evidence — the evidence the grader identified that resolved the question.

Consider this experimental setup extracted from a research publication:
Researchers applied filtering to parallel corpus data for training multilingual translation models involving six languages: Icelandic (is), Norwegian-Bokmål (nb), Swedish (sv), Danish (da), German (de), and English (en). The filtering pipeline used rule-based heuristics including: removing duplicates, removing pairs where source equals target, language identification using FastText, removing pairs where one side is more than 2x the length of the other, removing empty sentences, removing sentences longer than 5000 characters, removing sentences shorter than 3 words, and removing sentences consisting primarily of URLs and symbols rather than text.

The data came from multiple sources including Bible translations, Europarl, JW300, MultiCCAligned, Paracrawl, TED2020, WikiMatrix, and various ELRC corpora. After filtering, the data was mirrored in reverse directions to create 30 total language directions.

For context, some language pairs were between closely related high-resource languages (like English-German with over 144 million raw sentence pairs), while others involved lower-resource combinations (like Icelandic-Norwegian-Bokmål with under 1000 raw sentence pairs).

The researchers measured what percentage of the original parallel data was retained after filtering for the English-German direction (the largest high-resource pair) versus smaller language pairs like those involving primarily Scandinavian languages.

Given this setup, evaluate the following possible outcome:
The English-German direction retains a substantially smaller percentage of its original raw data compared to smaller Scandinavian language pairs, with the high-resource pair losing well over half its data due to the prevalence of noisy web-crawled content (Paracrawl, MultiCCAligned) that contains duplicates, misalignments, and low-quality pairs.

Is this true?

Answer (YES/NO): NO